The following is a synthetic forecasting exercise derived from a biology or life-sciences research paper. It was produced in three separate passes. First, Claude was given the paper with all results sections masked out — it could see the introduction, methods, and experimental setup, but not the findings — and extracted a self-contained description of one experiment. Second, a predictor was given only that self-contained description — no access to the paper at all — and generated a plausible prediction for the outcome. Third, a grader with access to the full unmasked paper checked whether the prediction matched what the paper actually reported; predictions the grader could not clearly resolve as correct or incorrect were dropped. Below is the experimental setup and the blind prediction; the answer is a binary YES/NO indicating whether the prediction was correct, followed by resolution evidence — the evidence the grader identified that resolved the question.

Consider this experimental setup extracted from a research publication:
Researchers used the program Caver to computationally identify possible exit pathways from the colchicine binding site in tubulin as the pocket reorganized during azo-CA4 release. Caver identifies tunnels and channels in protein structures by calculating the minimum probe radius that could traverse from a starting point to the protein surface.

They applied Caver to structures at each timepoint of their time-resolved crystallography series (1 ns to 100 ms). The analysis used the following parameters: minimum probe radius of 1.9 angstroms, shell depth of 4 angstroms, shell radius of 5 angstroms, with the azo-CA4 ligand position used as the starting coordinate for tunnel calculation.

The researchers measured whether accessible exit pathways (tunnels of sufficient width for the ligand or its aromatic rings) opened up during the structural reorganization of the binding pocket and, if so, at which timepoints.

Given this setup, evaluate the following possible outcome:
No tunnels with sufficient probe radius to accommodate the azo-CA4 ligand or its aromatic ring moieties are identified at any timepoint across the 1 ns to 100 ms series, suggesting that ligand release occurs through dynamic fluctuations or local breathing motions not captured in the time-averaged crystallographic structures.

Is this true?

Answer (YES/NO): YES